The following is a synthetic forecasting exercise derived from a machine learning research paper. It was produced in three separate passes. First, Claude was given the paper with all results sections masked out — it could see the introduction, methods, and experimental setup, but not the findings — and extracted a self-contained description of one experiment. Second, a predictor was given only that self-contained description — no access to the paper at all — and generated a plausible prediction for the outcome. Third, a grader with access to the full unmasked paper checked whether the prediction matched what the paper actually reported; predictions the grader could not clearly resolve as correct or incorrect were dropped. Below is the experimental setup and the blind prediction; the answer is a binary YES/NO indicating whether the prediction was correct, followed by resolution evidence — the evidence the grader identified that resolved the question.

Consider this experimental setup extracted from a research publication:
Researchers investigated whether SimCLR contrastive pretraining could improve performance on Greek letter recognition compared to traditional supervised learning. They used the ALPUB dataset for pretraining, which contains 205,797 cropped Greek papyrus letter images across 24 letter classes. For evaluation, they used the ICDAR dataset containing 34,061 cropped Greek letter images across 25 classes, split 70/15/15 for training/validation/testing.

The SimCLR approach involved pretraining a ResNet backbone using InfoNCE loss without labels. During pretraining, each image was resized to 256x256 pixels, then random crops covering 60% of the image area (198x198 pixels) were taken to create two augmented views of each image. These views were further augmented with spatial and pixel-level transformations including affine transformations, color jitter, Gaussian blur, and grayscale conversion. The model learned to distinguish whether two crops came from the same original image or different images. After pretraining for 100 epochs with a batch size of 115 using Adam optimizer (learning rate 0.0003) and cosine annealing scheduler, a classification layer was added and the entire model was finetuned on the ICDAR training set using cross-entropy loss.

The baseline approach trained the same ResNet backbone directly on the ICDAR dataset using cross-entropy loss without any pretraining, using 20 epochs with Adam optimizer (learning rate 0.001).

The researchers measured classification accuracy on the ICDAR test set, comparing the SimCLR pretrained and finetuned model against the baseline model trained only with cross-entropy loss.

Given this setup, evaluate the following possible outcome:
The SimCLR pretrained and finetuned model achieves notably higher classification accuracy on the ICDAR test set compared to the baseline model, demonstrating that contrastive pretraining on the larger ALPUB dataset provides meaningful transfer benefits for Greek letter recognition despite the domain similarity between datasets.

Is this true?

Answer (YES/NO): NO